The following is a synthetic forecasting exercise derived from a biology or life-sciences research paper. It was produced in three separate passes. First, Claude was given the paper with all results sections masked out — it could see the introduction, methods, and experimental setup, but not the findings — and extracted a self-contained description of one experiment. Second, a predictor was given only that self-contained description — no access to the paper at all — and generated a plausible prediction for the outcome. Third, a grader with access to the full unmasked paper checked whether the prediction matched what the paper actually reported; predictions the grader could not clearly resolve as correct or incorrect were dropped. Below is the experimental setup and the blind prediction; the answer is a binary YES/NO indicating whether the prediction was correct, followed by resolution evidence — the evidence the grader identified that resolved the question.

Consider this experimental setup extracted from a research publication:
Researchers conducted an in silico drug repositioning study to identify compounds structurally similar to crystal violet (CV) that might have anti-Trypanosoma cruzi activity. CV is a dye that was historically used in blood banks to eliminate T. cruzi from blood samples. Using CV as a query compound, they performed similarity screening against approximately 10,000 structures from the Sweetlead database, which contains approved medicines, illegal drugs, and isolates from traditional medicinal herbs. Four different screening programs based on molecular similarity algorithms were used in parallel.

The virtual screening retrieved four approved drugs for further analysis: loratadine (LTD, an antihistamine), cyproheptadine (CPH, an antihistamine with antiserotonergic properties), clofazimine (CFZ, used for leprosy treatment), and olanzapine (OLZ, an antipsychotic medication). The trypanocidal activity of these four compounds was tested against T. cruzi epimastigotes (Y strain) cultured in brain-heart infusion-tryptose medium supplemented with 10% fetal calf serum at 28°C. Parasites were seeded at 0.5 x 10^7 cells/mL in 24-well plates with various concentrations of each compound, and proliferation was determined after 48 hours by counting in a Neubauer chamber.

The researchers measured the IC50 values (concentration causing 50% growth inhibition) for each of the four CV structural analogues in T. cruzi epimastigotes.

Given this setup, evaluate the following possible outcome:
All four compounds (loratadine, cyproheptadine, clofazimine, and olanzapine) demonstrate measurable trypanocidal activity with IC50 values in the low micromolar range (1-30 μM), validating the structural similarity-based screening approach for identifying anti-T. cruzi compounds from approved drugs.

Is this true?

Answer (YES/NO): NO